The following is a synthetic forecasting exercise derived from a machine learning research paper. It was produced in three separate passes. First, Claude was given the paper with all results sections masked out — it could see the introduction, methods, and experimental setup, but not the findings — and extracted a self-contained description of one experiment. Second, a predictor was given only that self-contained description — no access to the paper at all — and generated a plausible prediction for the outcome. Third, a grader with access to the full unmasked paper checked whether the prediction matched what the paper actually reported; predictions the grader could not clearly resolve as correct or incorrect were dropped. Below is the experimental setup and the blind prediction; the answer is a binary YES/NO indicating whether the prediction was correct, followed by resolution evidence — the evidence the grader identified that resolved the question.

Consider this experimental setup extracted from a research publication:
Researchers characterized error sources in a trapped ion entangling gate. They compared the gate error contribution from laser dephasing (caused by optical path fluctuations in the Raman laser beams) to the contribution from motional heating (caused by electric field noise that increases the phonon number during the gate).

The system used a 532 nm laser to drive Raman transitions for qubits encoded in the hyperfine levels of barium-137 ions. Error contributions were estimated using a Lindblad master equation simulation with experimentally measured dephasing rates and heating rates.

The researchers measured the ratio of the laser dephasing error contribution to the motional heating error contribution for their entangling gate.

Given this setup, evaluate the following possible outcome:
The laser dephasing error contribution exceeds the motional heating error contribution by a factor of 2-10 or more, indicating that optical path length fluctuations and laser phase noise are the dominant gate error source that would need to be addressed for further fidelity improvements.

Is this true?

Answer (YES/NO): YES